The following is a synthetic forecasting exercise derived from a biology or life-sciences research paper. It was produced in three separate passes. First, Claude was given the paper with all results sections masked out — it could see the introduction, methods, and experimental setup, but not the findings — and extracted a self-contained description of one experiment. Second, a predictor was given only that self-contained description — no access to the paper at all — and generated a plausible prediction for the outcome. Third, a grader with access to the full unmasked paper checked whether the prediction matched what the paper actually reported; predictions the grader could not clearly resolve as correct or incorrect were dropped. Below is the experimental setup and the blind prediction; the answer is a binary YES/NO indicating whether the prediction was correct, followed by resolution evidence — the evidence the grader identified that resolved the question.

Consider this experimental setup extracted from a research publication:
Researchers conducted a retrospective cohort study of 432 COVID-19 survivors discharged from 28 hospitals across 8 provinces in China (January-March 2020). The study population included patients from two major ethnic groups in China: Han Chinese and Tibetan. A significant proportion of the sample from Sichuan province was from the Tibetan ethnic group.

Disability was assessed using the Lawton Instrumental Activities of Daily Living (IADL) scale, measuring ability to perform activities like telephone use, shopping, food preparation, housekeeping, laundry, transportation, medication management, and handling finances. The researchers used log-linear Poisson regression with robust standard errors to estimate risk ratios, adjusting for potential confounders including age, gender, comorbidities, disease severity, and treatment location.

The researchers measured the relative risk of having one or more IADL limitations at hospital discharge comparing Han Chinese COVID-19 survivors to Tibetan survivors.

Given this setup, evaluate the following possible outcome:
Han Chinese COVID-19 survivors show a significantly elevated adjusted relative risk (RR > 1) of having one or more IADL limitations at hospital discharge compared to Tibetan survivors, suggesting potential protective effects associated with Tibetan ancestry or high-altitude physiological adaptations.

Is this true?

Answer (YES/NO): NO